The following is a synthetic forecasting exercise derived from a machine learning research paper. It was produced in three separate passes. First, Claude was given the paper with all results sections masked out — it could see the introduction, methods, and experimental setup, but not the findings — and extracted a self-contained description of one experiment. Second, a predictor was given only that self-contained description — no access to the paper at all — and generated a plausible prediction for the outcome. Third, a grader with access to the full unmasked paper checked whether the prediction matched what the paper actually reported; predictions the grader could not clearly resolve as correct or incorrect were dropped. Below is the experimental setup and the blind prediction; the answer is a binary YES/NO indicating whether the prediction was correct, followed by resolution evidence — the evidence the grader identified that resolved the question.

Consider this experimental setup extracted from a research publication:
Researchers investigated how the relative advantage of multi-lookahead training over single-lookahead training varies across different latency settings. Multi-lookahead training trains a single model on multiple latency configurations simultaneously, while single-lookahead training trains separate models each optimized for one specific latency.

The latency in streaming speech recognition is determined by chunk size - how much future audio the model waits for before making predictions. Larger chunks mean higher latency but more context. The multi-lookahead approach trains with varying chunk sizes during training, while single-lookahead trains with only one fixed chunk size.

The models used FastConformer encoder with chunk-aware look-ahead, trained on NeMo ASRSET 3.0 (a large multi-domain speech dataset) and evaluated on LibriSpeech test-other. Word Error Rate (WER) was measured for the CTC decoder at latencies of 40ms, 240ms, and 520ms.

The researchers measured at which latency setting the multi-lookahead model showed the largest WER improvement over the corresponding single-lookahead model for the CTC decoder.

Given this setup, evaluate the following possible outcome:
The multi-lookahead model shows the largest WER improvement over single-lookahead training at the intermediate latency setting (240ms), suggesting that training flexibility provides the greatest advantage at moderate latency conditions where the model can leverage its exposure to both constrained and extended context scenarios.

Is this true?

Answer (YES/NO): YES